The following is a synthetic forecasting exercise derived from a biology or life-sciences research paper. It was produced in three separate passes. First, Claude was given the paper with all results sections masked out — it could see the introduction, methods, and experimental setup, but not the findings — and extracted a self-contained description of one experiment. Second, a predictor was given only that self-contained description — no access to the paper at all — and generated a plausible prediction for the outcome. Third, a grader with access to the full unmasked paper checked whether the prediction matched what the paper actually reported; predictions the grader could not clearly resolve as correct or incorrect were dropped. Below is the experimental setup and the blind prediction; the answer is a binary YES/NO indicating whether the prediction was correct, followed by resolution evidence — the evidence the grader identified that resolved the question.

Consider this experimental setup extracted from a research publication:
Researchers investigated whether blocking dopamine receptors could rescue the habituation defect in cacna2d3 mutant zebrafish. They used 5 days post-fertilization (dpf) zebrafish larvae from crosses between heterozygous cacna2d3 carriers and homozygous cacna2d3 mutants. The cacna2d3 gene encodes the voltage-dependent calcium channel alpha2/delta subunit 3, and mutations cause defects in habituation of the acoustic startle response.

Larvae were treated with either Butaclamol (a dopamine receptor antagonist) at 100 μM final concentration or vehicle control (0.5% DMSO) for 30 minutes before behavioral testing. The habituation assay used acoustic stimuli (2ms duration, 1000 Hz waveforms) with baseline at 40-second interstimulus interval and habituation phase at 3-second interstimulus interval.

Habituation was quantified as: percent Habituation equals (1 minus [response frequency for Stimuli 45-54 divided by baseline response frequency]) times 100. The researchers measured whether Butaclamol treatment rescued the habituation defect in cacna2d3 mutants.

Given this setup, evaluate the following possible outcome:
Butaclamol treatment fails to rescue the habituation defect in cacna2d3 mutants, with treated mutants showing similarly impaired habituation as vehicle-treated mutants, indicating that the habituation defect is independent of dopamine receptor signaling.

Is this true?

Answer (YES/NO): NO